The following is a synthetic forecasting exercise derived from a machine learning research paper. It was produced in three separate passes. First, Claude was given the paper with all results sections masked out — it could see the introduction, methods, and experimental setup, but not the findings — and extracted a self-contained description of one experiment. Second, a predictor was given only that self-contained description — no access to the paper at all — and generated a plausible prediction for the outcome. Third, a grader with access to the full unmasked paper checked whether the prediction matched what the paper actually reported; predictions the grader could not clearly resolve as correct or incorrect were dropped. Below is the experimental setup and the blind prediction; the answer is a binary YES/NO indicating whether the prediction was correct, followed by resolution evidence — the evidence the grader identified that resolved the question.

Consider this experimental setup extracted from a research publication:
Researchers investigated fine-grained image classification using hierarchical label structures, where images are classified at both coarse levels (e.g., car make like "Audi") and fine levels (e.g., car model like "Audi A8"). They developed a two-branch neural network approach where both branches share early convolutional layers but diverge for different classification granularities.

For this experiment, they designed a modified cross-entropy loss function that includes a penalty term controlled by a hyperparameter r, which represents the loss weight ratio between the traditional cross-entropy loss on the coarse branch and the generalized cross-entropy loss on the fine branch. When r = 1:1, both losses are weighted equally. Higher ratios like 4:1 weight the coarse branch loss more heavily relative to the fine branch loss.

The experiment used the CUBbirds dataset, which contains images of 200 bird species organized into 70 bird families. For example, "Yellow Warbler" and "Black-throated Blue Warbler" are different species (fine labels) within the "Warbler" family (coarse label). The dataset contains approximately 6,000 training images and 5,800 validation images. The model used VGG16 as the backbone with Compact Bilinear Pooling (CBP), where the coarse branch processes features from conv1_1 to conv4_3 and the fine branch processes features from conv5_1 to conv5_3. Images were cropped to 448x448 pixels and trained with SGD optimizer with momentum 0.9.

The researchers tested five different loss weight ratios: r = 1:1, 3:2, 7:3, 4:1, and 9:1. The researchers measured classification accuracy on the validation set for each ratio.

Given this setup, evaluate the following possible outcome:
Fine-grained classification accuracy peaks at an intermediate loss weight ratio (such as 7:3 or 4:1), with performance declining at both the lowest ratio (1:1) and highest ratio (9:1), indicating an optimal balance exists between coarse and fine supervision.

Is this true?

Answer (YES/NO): YES